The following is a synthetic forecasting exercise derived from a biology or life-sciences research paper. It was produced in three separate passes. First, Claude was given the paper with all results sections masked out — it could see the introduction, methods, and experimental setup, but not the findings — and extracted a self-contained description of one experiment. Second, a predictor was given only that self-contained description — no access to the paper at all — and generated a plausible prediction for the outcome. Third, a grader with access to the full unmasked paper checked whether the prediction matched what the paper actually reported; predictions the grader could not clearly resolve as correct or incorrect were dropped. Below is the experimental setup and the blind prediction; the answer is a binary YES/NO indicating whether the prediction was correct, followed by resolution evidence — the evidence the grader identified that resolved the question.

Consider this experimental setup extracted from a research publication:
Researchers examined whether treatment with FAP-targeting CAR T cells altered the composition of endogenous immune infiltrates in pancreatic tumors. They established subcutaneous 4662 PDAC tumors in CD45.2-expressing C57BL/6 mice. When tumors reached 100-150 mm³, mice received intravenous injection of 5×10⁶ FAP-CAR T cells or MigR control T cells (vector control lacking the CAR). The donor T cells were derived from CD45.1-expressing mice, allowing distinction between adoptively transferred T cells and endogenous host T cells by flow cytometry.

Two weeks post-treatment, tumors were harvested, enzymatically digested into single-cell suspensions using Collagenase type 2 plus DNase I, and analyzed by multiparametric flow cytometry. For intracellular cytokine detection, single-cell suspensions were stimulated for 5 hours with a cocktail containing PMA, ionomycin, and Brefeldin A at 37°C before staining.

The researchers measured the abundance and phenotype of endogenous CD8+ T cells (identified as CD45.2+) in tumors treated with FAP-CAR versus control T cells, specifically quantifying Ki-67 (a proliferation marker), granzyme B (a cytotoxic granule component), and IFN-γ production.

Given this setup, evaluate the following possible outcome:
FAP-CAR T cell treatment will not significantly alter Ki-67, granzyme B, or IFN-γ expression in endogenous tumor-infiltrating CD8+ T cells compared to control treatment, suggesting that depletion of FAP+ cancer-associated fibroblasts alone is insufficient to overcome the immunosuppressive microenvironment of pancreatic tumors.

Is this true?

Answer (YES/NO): NO